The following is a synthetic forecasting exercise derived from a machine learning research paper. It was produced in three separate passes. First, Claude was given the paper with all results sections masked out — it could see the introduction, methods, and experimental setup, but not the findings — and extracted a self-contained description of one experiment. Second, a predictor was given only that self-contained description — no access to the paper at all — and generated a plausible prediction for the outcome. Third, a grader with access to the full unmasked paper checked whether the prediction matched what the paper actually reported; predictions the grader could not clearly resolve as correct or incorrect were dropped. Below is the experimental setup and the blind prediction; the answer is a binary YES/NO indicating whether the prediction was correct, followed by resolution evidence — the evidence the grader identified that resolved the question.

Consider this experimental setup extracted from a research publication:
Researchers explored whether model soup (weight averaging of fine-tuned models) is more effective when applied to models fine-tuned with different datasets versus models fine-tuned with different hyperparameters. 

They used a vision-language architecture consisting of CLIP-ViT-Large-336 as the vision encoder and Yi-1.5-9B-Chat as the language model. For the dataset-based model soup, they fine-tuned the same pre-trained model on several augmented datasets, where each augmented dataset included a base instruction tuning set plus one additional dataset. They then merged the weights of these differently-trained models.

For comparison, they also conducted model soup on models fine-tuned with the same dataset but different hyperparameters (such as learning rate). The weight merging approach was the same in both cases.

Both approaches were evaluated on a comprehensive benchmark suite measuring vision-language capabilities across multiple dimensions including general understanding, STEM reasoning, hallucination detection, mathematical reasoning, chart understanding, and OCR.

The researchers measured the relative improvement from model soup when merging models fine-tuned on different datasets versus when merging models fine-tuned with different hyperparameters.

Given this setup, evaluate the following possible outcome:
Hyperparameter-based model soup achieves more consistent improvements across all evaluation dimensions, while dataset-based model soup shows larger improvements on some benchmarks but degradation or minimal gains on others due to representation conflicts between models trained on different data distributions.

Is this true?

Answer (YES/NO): NO